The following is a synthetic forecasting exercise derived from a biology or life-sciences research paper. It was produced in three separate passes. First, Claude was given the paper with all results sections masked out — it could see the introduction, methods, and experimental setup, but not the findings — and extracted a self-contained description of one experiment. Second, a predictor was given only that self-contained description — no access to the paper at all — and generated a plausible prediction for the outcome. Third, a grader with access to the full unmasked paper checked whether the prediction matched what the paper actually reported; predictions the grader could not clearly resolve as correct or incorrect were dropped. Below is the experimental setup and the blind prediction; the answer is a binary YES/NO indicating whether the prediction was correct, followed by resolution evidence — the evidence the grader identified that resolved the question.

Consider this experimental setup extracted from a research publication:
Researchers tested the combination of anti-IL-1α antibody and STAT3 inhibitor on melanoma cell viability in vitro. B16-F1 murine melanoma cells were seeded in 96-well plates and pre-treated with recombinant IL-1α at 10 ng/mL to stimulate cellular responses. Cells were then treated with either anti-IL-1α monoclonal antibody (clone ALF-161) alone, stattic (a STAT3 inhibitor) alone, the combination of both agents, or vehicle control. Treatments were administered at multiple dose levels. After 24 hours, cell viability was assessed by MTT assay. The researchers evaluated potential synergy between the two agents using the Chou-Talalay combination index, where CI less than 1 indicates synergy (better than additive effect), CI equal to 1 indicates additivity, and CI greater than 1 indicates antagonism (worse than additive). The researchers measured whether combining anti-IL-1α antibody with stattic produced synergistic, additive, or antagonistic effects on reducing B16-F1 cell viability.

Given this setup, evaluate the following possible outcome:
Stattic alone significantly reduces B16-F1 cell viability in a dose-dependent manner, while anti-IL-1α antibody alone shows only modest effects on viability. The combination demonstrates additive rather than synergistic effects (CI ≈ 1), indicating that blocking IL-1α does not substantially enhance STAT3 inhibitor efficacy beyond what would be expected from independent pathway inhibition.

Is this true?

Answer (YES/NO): NO